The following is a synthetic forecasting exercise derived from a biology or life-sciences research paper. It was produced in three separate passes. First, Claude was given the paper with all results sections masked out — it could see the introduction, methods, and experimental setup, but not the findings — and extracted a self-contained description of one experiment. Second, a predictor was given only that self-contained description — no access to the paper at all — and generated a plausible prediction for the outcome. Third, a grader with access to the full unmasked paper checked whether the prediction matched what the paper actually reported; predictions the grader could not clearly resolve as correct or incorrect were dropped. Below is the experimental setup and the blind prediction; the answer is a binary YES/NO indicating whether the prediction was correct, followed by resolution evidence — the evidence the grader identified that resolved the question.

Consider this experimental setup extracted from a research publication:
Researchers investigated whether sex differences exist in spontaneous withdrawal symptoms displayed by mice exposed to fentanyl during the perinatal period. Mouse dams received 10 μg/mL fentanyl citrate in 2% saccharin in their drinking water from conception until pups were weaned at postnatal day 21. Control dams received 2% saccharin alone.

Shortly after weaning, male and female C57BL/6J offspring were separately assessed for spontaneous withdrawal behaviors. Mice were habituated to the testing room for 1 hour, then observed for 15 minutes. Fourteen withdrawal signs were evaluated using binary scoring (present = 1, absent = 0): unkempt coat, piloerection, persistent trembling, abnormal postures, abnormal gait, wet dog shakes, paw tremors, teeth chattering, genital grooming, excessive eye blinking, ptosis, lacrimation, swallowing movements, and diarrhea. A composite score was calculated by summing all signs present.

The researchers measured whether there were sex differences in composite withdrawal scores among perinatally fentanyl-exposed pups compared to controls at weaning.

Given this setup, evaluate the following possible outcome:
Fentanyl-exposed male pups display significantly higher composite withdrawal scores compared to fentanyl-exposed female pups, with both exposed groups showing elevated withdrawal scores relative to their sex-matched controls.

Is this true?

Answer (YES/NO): YES